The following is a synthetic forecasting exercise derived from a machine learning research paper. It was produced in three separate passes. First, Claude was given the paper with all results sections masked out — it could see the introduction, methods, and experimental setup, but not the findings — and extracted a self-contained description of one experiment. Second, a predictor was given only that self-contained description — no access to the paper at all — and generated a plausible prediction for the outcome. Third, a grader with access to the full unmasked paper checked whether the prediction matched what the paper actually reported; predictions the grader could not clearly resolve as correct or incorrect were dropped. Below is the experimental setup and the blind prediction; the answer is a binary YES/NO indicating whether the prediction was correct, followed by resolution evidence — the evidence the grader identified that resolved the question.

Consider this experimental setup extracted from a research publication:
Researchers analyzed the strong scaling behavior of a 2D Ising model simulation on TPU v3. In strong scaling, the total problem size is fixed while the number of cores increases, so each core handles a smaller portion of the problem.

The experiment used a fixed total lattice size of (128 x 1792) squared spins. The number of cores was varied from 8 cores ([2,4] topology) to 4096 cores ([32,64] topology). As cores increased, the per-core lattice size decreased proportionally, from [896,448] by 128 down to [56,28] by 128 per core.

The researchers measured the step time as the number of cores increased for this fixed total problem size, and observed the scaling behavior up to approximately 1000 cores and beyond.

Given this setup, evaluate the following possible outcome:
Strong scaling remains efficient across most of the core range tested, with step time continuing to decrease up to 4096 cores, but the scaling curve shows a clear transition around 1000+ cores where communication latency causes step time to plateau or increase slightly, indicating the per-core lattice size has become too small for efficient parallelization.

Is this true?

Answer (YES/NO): NO